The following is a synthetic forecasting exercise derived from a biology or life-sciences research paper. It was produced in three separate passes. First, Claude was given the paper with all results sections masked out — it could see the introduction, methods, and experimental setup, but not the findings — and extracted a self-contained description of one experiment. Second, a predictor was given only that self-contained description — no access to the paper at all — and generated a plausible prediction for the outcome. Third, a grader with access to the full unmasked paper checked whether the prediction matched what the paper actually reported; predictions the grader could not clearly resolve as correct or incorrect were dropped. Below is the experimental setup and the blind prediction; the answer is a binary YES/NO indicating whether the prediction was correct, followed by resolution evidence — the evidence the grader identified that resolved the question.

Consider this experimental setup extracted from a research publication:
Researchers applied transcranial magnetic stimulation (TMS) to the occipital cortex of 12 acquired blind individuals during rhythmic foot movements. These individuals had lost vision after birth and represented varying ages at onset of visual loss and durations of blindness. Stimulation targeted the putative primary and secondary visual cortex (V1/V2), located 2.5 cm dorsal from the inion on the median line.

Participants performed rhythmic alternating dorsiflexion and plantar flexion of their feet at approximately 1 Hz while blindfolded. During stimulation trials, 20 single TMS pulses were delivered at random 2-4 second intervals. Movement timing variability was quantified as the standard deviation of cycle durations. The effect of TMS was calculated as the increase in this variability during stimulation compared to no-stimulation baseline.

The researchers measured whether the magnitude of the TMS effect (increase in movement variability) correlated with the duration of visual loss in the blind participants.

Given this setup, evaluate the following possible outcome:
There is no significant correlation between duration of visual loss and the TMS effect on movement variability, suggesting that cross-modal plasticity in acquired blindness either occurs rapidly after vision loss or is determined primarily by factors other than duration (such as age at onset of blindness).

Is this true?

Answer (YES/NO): YES